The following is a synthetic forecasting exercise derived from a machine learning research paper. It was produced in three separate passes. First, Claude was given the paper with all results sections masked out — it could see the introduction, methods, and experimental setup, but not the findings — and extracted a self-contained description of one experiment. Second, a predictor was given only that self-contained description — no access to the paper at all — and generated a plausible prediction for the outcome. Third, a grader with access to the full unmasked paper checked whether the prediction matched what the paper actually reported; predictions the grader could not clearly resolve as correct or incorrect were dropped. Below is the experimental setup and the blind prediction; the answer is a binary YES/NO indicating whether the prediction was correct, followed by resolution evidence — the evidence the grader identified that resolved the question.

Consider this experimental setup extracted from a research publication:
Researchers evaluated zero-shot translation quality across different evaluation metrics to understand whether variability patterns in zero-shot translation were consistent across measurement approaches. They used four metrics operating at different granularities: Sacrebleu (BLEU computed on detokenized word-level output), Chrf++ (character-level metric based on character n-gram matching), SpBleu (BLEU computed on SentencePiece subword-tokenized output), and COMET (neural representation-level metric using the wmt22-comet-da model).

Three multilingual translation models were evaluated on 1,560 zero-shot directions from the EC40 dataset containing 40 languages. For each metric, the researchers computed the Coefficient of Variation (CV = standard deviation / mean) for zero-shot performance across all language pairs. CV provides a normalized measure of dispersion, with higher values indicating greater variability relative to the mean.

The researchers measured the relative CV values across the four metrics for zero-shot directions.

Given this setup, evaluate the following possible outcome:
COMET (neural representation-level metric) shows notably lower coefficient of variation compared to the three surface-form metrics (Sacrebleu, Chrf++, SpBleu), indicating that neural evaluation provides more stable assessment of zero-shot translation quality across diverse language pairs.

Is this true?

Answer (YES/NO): YES